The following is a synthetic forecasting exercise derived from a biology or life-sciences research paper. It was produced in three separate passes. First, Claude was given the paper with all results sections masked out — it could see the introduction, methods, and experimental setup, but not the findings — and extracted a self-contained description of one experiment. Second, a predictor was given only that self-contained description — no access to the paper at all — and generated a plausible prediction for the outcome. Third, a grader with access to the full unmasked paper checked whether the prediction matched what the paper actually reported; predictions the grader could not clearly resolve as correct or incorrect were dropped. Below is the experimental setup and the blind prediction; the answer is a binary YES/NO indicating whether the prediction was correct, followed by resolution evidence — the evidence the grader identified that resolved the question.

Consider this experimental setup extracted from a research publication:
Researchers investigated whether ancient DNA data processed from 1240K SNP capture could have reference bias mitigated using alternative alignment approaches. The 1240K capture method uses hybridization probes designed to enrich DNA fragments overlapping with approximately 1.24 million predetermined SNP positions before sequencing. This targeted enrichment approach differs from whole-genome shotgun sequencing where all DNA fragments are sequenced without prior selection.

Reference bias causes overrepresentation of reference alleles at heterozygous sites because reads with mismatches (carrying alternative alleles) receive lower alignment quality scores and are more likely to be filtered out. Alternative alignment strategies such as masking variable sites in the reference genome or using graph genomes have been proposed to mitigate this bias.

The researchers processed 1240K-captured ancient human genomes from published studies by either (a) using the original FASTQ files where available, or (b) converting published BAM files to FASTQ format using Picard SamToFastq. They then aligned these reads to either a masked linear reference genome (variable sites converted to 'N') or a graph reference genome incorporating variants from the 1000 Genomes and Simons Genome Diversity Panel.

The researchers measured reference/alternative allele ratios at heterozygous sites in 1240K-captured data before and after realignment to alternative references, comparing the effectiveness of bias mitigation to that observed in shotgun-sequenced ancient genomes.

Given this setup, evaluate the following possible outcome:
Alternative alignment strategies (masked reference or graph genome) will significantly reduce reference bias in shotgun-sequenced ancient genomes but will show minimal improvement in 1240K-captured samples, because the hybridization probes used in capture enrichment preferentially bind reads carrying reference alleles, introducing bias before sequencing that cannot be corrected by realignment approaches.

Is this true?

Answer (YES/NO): YES